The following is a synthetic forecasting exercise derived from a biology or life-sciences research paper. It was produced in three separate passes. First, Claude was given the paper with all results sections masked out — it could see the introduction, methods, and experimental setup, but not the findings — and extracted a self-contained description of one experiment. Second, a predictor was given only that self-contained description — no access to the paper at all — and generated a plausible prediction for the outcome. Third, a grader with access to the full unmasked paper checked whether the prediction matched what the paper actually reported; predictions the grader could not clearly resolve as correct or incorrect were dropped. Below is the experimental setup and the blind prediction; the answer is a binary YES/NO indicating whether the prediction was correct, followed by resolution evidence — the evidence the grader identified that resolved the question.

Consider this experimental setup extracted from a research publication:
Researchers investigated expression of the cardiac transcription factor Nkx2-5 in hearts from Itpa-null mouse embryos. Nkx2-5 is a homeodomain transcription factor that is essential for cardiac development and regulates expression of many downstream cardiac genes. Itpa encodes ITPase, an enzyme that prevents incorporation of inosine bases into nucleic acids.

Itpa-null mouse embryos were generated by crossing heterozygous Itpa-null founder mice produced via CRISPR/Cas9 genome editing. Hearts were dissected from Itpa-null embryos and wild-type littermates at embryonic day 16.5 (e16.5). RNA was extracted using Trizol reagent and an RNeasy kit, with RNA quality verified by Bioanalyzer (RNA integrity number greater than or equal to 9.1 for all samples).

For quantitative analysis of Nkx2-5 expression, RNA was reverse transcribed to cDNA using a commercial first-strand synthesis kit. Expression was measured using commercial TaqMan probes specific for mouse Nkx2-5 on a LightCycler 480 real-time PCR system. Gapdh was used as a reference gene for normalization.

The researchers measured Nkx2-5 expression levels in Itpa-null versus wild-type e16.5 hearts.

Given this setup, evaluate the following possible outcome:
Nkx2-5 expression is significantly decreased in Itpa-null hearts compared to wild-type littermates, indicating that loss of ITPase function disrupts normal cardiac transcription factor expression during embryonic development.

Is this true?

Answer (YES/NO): NO